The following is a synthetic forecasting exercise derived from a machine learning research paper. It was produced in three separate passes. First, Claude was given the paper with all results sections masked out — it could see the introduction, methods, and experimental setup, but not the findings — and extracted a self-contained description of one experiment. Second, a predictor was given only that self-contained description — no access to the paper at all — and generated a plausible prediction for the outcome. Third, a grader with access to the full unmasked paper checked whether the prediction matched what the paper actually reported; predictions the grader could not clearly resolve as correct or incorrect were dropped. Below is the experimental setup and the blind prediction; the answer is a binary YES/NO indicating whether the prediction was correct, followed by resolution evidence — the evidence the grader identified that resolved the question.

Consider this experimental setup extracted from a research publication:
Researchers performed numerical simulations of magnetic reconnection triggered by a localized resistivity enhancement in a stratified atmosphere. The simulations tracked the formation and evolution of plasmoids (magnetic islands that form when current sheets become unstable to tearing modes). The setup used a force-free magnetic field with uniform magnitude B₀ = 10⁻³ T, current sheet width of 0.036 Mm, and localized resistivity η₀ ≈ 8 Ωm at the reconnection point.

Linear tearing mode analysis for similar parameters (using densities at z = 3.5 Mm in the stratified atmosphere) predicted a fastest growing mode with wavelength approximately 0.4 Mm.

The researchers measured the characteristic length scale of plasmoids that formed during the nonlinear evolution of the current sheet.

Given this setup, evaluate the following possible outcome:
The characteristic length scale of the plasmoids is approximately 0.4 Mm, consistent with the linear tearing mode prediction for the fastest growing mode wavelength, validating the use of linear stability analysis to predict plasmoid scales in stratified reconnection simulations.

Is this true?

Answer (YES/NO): NO